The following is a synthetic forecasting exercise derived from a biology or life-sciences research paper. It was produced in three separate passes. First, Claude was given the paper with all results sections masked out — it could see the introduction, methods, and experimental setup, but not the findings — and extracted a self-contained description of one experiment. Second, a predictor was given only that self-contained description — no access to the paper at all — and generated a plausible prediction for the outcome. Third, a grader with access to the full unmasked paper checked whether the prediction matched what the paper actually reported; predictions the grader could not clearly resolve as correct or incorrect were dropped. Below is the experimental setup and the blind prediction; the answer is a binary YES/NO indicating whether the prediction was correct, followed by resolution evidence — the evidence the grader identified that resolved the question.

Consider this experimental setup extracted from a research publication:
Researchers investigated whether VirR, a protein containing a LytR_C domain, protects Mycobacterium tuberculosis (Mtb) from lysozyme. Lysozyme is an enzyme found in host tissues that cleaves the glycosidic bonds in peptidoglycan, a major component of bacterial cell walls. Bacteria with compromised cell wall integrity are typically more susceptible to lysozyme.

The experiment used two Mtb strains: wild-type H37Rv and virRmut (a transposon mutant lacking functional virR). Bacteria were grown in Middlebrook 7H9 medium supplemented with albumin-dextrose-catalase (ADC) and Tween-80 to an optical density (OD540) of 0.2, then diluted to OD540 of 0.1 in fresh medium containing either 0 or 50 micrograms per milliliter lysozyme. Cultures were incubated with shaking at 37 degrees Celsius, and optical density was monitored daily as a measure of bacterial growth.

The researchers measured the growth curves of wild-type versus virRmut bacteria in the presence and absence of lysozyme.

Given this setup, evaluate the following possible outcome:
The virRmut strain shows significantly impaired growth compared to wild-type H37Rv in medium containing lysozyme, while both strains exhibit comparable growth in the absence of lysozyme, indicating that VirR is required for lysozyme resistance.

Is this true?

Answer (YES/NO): YES